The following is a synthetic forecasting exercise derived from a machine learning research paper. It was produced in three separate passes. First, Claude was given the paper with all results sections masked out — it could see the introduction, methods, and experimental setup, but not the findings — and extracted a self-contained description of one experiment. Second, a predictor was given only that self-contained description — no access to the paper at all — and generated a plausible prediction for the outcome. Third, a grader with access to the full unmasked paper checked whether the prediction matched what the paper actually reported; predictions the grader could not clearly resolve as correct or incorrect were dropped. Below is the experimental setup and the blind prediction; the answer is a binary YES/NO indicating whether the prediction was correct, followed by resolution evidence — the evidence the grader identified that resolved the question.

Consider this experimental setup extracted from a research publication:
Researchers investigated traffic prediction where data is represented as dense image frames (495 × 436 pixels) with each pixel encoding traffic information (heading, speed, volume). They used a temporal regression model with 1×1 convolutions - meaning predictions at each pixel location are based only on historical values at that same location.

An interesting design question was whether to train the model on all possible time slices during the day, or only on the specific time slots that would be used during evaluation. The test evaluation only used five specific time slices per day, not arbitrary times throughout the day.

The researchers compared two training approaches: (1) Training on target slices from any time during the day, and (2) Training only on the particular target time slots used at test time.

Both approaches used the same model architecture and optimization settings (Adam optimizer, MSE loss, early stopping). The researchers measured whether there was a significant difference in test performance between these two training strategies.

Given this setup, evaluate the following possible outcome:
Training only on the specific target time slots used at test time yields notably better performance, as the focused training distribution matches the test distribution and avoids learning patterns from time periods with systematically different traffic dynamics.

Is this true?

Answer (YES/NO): NO